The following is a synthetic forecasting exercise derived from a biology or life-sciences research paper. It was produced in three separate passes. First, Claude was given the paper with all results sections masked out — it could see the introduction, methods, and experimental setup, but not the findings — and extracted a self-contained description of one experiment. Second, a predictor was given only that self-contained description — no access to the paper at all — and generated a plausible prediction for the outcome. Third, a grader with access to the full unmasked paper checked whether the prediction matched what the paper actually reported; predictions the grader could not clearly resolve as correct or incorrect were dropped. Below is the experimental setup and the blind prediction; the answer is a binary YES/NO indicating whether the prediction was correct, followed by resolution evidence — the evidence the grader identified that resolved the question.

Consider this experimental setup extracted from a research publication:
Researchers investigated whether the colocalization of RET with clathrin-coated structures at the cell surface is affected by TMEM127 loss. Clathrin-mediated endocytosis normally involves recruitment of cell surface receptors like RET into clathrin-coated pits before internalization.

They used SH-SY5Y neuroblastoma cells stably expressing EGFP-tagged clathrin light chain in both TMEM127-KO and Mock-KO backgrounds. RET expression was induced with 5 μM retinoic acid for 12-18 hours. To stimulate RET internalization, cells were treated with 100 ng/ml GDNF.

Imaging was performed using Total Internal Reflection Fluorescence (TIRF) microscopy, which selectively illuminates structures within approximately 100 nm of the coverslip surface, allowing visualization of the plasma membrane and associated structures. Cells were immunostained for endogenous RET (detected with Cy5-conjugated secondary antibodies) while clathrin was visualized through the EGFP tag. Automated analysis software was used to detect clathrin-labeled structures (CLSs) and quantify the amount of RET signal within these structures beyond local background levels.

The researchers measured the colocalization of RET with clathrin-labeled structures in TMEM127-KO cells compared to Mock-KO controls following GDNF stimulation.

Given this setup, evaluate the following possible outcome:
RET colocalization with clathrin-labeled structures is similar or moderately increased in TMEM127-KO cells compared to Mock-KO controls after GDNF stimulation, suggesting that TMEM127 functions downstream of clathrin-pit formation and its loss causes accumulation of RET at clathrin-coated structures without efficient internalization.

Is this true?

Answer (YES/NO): NO